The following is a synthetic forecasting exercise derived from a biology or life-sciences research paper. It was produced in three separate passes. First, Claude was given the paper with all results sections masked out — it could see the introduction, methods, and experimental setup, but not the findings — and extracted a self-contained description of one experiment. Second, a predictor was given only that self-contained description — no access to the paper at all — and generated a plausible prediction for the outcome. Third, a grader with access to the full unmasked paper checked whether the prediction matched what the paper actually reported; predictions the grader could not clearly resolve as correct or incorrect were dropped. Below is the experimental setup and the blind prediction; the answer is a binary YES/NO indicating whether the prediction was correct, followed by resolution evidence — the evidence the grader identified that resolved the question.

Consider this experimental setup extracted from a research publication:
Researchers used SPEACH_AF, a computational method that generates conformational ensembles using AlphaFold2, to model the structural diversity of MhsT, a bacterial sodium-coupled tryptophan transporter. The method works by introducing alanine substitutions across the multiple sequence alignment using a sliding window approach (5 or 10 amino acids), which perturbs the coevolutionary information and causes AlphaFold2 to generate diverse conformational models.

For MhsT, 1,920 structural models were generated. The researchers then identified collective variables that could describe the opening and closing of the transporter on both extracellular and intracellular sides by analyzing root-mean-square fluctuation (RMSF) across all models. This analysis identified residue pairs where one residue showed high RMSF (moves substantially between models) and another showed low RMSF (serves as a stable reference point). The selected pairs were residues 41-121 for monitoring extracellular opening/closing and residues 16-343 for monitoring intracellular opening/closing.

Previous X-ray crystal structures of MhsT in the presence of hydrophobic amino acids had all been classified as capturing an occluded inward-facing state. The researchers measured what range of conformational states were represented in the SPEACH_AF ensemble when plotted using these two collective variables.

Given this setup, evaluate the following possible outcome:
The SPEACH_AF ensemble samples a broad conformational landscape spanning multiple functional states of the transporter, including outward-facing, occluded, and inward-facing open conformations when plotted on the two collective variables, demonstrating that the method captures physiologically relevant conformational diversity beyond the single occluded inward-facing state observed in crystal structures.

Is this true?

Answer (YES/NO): YES